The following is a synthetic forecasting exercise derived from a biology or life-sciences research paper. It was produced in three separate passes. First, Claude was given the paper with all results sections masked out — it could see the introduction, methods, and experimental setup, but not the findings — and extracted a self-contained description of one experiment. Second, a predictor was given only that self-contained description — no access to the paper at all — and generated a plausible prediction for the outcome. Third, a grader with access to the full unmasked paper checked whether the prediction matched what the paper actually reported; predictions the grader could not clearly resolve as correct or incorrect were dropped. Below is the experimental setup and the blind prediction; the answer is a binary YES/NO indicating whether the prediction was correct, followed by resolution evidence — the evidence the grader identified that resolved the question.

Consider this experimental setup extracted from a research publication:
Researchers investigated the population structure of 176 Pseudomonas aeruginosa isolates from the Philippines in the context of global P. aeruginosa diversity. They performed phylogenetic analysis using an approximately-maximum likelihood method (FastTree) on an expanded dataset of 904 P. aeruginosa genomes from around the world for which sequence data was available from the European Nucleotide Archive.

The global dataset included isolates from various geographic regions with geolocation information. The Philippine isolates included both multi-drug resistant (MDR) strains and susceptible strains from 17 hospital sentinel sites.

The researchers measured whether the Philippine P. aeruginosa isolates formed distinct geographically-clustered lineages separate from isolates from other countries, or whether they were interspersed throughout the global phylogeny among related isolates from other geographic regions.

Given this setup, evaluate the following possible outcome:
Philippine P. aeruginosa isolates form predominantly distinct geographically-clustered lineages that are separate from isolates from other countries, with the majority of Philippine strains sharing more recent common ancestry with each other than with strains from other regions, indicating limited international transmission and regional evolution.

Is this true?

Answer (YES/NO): NO